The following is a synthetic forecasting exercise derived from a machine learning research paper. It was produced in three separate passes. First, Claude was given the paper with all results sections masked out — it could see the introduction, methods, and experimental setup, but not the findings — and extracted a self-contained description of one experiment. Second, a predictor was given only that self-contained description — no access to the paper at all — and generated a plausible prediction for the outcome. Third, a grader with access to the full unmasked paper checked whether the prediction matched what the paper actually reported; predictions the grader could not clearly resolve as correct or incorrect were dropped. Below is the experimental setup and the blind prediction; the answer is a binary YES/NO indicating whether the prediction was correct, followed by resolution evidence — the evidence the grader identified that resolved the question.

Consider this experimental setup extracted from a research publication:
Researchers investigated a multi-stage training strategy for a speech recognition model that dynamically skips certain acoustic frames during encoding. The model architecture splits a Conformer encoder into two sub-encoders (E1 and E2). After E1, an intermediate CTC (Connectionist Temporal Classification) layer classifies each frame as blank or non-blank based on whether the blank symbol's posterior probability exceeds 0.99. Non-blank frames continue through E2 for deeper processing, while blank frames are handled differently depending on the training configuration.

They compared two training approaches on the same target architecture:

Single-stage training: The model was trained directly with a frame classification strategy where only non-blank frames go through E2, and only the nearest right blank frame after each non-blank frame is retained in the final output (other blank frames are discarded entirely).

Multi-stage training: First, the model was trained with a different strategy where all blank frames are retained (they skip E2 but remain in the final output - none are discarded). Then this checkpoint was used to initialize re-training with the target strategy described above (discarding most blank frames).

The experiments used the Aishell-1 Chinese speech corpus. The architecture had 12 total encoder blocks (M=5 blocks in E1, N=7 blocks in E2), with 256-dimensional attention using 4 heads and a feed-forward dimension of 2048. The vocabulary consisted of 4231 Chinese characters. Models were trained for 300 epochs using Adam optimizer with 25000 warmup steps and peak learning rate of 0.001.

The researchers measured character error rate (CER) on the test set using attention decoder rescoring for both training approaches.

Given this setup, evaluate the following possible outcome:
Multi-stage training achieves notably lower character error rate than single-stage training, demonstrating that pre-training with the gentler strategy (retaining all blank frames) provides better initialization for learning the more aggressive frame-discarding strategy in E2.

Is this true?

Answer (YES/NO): NO